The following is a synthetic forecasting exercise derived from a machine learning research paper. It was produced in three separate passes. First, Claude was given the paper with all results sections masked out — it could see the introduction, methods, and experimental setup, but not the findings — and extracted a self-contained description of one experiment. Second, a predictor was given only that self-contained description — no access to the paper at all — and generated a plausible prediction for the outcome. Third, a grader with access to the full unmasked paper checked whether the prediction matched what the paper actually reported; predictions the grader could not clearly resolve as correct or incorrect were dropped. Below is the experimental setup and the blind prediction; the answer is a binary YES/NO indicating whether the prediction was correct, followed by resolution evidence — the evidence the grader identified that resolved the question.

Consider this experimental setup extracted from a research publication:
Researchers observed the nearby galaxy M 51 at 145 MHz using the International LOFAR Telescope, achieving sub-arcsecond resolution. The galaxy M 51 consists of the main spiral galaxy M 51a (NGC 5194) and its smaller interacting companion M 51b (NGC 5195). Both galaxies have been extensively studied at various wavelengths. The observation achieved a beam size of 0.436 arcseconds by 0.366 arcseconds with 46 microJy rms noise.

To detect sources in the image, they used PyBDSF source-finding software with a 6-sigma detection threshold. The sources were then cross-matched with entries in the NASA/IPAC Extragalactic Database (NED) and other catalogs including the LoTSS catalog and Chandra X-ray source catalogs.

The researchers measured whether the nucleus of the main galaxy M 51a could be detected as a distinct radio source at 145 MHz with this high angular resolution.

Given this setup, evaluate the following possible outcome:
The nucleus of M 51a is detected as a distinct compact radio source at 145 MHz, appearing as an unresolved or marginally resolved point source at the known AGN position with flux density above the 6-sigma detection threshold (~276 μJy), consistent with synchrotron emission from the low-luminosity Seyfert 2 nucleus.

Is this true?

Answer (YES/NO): NO